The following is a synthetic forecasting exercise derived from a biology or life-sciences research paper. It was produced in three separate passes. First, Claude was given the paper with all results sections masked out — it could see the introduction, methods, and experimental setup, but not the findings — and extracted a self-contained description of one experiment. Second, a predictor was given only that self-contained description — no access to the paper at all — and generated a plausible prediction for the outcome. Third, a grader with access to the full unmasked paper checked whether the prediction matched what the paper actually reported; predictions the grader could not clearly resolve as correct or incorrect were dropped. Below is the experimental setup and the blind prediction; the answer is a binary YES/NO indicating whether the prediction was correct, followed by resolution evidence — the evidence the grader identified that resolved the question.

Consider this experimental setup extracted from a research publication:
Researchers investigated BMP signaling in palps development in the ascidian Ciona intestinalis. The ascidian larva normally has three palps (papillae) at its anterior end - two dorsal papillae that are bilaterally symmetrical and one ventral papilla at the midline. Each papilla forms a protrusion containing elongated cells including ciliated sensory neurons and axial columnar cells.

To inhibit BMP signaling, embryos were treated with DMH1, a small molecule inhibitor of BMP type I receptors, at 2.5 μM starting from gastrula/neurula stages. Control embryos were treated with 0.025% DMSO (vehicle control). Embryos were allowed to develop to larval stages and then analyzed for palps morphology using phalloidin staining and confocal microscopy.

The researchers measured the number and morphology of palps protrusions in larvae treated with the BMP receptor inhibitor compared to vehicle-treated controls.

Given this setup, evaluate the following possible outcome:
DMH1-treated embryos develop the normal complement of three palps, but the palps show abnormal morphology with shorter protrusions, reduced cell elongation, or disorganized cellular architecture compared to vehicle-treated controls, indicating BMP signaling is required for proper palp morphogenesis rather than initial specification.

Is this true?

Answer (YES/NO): NO